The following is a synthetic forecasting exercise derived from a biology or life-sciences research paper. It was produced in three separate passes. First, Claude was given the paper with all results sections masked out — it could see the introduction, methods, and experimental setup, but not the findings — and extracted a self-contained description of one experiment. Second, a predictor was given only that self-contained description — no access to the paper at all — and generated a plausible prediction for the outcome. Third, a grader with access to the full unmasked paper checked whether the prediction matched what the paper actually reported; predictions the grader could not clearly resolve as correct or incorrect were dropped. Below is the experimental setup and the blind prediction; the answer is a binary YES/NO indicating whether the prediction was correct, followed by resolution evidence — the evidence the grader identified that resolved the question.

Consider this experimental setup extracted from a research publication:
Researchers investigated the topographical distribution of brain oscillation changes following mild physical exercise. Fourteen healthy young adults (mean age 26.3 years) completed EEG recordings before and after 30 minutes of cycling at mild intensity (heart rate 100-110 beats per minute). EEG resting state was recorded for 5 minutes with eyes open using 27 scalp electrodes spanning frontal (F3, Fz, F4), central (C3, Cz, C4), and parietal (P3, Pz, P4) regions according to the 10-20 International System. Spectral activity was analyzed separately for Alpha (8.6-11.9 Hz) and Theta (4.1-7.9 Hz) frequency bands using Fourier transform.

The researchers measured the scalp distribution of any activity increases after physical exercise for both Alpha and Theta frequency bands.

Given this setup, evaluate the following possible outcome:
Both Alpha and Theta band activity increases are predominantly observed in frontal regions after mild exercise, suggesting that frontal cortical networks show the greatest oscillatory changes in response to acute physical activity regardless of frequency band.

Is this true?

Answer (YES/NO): NO